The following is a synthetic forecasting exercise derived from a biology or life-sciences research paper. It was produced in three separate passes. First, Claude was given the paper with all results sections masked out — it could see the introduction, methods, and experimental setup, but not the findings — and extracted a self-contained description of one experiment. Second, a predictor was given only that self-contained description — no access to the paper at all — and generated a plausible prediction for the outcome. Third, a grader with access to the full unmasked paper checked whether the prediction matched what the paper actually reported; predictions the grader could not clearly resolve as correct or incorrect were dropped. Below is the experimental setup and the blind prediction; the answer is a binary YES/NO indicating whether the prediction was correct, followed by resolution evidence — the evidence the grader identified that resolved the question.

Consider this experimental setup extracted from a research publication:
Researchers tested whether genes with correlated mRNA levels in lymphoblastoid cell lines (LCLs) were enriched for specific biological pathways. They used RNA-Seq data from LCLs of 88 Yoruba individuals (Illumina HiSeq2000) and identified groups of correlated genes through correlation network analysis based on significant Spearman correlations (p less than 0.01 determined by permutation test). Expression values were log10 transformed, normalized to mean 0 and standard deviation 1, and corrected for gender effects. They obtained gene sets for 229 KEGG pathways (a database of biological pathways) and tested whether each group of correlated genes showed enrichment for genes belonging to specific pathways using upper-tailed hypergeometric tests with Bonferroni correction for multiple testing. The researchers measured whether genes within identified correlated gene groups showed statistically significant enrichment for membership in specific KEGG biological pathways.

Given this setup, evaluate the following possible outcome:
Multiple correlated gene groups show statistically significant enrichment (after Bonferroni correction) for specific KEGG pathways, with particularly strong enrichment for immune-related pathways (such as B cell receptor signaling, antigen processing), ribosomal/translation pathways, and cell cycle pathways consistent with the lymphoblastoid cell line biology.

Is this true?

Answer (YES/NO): NO